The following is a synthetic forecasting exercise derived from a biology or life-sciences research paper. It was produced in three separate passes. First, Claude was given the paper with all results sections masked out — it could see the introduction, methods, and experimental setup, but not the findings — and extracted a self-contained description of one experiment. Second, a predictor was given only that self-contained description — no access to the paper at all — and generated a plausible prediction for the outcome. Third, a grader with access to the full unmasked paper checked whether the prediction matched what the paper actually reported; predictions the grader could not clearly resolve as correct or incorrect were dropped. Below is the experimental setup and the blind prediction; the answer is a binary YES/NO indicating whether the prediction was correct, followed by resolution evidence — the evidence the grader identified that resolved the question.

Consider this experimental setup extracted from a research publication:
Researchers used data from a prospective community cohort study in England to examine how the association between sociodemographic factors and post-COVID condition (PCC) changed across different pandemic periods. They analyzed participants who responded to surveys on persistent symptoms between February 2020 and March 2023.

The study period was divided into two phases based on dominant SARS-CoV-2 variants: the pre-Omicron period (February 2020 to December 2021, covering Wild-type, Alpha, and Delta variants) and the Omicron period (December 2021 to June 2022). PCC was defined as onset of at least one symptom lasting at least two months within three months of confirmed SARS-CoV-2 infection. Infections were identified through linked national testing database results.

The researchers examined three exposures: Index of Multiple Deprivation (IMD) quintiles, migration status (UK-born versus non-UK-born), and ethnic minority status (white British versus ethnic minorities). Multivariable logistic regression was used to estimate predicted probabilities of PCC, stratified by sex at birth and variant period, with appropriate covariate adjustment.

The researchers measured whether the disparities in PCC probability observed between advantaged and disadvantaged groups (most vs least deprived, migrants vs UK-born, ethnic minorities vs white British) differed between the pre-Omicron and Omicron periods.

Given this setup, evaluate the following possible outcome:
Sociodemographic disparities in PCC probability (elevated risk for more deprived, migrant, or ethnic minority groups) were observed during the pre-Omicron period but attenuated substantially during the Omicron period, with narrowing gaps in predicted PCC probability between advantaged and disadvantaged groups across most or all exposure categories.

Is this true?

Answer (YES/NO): YES